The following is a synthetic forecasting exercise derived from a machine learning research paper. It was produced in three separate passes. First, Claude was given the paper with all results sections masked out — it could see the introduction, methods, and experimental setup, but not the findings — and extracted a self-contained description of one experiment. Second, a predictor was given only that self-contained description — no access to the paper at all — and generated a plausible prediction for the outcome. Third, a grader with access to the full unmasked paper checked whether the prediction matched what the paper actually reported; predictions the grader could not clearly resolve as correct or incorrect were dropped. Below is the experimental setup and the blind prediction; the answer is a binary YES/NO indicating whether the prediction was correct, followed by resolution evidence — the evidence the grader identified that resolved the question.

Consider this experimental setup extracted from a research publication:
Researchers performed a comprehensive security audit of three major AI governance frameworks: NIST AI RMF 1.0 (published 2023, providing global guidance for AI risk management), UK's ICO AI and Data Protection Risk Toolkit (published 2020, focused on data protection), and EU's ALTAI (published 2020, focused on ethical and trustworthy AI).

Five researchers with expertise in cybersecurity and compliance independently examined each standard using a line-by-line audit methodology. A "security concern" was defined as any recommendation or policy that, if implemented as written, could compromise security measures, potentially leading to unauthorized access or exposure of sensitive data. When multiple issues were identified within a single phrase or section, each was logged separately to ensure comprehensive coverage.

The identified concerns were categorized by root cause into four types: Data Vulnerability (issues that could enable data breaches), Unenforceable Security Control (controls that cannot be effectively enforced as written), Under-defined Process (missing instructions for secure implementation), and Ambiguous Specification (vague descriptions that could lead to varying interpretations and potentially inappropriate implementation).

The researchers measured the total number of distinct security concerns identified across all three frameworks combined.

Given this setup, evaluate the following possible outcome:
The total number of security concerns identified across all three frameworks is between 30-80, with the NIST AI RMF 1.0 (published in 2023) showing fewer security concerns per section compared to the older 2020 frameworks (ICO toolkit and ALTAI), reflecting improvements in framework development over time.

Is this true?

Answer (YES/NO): NO